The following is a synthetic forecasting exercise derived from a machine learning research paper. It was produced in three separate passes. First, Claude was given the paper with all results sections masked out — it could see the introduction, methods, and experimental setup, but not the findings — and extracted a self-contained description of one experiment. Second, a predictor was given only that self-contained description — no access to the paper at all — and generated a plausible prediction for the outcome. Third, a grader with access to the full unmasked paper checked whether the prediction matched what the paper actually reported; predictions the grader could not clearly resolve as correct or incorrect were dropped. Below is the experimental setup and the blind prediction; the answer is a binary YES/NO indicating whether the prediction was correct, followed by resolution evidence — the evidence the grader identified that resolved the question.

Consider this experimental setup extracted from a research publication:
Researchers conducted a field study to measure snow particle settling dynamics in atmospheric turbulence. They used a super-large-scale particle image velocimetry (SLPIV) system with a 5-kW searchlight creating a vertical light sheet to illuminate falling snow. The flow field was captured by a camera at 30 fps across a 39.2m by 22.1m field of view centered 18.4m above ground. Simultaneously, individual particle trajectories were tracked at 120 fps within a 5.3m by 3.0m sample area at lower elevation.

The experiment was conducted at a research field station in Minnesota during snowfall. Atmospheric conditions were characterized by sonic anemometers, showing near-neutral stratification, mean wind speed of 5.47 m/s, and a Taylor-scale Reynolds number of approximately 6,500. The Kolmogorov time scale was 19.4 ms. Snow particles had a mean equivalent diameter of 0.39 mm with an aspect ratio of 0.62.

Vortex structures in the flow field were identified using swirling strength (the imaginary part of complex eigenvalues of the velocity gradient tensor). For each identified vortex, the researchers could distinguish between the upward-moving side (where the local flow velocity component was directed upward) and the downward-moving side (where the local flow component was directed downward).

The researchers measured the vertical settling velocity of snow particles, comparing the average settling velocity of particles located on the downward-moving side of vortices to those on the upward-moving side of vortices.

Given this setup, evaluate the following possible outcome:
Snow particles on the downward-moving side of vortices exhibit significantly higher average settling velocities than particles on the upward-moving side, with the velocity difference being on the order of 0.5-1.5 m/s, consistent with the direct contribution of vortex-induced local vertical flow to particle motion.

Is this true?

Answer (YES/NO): NO